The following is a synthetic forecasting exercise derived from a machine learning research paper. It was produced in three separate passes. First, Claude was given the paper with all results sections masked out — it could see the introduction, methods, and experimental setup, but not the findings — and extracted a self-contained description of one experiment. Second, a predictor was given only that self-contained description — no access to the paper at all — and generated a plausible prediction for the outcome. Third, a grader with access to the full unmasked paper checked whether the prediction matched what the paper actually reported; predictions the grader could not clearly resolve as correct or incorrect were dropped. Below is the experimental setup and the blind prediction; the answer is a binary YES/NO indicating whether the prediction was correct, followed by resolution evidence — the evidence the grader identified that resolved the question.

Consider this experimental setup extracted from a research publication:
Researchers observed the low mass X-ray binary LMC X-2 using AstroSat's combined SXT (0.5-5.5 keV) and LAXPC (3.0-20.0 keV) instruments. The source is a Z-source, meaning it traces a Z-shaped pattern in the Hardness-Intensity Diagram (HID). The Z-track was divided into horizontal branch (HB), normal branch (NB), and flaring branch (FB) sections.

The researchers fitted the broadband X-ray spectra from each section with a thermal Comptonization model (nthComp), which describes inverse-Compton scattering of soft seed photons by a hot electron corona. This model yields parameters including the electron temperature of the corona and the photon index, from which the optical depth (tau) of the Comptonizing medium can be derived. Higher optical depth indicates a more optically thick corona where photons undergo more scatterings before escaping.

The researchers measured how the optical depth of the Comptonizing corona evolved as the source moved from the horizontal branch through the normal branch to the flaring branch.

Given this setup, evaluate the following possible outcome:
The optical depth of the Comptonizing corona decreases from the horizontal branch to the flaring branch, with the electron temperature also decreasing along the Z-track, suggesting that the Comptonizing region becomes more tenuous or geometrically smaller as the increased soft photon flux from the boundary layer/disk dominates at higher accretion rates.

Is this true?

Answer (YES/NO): NO